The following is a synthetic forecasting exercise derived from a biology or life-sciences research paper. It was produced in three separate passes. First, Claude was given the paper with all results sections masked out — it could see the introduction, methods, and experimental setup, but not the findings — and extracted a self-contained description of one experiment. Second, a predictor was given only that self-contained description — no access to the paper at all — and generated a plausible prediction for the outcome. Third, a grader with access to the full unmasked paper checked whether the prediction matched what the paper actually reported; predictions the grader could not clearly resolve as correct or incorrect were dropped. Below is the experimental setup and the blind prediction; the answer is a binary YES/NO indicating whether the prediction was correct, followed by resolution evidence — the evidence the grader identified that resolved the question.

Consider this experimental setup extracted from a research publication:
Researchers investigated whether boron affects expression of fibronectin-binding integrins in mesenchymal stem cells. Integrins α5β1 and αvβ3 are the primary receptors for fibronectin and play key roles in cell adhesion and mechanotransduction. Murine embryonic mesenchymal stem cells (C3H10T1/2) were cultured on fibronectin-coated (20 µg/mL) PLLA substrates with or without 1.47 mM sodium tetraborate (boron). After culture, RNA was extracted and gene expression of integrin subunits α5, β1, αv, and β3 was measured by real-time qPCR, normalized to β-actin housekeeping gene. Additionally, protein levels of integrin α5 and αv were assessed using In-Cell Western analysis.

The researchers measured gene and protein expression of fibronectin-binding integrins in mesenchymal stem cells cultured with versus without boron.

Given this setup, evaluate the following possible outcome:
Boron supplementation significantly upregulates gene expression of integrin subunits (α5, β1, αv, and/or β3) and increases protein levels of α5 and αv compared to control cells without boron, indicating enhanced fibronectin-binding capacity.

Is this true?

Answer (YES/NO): YES